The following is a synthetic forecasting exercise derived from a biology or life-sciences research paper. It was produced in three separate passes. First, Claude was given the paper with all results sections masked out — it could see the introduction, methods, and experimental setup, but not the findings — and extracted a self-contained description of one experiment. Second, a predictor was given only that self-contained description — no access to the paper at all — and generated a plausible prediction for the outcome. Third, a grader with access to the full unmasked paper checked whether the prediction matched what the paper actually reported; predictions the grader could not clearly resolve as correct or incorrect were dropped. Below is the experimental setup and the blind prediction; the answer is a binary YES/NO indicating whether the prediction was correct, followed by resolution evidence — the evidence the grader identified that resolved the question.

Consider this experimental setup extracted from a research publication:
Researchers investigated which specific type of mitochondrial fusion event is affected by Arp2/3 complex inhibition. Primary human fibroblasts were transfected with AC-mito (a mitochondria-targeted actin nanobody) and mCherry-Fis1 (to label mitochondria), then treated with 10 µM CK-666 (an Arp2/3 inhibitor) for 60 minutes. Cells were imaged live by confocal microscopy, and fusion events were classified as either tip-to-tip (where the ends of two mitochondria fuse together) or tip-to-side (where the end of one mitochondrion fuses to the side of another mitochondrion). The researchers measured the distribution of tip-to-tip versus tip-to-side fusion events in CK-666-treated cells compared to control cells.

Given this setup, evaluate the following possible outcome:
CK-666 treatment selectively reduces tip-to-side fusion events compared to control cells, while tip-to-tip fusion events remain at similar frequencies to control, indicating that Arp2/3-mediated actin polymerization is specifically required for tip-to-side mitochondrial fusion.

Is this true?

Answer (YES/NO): YES